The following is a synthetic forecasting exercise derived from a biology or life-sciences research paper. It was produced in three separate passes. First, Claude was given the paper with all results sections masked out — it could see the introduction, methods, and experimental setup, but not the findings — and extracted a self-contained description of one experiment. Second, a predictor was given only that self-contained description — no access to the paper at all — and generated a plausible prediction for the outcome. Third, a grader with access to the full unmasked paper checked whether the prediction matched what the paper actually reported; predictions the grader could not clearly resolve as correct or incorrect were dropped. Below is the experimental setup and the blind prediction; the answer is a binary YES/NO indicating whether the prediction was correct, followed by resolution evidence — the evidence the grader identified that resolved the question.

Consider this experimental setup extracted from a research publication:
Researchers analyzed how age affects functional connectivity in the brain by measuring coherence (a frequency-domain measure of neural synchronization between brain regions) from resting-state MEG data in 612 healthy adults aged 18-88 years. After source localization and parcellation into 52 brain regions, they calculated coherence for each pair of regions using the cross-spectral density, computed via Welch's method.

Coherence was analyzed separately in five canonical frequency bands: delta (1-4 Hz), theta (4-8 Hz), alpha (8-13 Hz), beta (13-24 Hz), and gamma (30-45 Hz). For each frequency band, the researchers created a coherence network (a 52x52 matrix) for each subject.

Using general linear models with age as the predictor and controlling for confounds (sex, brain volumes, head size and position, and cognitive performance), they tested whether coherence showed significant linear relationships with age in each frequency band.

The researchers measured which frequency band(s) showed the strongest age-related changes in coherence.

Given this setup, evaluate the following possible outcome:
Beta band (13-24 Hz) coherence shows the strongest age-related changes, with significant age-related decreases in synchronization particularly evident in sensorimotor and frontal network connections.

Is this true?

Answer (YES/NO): NO